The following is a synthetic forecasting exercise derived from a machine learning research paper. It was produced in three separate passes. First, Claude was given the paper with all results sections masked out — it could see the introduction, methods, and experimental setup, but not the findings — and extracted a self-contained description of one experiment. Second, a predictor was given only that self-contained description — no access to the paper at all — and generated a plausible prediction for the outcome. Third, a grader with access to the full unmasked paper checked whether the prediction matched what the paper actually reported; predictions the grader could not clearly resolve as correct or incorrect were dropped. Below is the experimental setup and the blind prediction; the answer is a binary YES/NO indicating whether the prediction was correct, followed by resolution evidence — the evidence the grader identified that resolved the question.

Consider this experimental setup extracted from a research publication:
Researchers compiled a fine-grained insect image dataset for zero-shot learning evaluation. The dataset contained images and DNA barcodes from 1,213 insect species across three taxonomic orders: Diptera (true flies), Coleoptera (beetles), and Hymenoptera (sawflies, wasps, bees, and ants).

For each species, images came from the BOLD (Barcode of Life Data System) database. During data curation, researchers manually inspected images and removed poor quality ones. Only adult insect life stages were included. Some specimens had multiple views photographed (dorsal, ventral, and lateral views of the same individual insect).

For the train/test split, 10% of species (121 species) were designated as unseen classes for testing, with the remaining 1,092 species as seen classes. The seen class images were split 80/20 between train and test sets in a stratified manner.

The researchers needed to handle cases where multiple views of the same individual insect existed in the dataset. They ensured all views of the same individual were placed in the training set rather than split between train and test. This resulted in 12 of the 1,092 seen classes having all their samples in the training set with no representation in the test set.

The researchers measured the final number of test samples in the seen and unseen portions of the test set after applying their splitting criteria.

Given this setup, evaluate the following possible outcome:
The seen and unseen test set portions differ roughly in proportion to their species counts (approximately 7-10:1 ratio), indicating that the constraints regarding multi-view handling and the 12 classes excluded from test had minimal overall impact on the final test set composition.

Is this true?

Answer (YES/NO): NO